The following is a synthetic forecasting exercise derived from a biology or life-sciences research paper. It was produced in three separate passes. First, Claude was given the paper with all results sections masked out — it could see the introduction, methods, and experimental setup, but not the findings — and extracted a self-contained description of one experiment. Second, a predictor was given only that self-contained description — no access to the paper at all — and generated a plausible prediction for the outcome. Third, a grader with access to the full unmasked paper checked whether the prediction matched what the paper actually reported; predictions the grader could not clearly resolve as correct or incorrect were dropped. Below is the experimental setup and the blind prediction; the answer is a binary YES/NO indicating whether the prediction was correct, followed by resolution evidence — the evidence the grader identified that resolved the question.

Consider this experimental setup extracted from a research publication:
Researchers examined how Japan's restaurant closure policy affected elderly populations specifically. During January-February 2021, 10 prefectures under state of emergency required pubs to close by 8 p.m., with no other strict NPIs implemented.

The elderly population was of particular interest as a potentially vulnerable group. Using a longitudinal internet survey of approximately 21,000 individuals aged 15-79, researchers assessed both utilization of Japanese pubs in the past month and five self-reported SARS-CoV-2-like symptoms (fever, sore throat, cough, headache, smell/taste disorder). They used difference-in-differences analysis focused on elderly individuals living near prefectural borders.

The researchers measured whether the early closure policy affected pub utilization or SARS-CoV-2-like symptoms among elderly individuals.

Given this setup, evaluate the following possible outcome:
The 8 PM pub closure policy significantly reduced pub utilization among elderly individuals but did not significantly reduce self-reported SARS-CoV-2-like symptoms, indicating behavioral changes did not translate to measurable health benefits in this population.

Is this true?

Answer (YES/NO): NO